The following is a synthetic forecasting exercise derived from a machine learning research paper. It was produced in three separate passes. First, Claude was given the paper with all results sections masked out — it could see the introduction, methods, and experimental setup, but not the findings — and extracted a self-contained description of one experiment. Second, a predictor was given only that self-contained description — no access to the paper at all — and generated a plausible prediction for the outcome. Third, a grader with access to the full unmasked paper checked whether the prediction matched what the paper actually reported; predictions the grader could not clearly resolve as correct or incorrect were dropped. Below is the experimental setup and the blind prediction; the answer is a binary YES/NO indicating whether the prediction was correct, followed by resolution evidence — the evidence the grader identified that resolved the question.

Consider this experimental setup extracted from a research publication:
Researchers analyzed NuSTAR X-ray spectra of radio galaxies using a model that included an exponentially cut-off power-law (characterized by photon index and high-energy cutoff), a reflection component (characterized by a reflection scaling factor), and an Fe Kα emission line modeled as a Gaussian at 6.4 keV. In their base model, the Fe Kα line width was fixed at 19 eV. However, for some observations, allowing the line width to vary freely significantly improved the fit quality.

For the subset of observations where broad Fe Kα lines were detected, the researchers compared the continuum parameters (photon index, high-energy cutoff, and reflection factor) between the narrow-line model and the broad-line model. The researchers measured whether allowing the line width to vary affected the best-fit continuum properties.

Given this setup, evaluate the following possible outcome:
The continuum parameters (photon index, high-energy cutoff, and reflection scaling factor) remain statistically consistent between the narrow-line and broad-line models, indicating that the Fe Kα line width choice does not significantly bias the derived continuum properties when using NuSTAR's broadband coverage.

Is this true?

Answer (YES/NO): YES